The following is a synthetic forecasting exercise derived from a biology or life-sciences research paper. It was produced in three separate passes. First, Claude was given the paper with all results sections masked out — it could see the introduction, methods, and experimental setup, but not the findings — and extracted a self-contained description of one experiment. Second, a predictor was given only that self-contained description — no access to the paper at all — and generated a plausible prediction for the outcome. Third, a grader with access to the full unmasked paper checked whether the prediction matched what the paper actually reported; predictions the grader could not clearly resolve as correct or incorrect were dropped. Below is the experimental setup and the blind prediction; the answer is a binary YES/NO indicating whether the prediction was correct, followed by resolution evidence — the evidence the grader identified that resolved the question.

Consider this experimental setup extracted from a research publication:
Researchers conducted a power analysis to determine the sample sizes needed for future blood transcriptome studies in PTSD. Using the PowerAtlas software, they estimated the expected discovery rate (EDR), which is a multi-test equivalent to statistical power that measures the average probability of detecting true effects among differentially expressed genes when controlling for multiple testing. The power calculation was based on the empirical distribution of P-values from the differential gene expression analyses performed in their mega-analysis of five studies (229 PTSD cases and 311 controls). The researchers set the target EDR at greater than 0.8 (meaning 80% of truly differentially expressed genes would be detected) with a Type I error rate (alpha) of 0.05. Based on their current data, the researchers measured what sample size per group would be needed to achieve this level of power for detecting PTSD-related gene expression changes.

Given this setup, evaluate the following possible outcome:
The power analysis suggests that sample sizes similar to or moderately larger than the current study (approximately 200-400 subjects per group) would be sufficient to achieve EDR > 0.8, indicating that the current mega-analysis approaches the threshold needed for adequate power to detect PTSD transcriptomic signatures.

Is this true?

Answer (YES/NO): NO